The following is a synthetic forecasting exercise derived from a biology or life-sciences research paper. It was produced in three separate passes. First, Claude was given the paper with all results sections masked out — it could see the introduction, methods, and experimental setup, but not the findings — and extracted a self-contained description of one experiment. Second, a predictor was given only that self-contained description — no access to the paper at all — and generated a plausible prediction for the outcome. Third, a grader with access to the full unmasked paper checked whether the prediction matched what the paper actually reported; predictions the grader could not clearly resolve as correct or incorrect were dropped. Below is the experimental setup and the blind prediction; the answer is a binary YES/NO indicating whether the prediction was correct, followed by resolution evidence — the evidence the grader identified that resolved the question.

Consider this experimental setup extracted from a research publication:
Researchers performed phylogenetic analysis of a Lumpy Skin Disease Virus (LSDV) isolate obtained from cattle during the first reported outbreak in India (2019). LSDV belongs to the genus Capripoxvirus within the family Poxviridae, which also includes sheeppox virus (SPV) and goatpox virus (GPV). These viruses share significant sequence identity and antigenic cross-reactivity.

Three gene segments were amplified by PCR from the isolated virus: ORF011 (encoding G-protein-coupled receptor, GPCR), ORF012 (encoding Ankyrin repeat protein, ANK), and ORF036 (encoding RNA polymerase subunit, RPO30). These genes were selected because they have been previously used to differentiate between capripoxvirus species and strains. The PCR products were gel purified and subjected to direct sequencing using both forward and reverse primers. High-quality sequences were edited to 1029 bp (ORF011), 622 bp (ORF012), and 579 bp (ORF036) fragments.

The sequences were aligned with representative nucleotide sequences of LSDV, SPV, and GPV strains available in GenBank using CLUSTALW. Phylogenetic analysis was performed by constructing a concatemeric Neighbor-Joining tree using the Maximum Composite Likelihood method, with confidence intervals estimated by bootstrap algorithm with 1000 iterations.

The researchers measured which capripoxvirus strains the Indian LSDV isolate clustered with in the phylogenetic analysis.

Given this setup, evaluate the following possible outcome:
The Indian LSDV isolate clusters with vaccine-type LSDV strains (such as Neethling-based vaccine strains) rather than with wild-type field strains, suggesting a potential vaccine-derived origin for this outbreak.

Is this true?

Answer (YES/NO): NO